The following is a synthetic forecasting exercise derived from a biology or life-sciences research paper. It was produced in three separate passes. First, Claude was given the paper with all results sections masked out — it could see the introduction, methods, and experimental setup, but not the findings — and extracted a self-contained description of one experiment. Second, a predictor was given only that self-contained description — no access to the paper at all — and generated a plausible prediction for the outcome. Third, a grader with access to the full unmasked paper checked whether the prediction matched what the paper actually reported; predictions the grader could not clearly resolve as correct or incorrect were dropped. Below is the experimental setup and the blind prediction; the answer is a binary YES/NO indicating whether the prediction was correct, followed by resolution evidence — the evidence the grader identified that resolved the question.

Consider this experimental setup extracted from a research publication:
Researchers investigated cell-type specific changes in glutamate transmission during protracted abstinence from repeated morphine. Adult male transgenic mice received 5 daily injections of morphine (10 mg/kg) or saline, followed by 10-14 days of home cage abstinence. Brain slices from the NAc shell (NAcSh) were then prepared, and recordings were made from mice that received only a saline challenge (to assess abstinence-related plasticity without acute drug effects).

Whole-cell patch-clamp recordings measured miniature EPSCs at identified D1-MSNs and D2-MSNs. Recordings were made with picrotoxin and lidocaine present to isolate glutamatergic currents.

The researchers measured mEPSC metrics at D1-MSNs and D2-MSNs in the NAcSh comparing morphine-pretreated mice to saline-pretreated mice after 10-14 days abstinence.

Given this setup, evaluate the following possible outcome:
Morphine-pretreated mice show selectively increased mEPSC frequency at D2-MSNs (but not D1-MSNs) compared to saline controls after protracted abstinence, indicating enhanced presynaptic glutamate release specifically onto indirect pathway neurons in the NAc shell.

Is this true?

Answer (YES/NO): NO